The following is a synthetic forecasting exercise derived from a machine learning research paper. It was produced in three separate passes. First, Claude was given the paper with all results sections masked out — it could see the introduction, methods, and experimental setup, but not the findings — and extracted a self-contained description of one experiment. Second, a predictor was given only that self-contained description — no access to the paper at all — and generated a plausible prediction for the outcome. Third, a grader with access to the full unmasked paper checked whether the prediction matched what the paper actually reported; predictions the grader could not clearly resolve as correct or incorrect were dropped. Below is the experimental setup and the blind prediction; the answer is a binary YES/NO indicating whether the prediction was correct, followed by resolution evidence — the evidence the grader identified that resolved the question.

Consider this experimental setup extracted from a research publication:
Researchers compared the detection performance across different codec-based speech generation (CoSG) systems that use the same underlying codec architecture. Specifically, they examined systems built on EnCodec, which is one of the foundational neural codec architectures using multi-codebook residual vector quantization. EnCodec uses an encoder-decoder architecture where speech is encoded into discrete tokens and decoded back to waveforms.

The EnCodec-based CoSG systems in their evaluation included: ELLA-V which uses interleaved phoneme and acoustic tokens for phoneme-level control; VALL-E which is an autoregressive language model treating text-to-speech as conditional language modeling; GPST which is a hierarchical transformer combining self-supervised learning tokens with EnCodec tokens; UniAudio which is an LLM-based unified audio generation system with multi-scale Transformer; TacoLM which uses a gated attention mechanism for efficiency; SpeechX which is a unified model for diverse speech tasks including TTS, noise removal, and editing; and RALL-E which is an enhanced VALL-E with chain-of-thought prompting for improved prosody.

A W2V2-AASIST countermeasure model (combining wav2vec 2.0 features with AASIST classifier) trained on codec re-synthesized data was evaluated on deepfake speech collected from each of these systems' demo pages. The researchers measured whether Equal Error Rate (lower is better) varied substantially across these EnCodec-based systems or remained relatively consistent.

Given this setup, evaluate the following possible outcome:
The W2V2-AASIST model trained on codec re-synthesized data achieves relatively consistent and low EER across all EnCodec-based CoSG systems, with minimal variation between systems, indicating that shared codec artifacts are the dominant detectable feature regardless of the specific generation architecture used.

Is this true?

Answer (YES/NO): NO